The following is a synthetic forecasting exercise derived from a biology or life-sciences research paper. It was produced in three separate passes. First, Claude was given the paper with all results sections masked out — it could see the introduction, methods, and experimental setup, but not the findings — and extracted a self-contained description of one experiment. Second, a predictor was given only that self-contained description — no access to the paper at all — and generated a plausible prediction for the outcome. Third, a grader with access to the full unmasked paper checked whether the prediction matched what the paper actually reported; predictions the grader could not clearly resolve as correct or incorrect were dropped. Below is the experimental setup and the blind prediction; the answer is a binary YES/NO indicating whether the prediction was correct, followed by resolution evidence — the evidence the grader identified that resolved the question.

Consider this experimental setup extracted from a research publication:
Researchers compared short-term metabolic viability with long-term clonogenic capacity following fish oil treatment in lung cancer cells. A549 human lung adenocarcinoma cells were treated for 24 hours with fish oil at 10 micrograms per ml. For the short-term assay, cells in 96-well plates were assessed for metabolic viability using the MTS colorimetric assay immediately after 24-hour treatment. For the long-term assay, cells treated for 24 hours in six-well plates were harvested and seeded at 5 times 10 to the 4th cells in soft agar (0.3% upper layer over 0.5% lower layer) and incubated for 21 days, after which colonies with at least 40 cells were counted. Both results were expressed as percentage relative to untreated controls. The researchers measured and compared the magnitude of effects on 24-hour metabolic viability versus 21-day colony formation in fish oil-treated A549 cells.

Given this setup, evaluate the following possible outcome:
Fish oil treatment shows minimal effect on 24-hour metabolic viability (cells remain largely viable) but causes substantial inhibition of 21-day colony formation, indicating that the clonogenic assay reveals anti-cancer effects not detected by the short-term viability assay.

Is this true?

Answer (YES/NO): NO